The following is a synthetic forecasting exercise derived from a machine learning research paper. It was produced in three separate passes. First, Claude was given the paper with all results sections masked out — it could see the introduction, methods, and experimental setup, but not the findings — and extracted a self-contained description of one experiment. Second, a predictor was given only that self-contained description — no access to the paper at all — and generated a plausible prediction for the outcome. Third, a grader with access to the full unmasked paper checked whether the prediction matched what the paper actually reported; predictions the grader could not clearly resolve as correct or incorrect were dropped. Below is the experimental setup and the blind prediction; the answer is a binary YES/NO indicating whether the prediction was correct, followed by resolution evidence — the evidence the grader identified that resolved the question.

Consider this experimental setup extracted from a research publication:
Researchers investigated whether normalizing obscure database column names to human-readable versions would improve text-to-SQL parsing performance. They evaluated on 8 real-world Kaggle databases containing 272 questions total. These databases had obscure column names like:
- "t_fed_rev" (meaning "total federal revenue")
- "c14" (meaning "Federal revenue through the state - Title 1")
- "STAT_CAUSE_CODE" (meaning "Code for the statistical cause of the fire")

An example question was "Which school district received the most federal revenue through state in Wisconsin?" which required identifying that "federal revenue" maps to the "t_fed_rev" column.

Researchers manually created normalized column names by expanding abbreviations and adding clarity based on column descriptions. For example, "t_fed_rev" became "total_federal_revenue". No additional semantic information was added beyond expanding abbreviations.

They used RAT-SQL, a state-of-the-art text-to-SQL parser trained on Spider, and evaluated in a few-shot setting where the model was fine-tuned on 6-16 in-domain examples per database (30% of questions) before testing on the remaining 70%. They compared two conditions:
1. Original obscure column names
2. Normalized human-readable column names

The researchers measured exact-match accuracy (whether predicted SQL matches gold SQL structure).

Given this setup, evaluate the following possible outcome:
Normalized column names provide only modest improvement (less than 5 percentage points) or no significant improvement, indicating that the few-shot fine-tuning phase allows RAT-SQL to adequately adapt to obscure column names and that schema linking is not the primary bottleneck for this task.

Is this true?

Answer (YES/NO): NO